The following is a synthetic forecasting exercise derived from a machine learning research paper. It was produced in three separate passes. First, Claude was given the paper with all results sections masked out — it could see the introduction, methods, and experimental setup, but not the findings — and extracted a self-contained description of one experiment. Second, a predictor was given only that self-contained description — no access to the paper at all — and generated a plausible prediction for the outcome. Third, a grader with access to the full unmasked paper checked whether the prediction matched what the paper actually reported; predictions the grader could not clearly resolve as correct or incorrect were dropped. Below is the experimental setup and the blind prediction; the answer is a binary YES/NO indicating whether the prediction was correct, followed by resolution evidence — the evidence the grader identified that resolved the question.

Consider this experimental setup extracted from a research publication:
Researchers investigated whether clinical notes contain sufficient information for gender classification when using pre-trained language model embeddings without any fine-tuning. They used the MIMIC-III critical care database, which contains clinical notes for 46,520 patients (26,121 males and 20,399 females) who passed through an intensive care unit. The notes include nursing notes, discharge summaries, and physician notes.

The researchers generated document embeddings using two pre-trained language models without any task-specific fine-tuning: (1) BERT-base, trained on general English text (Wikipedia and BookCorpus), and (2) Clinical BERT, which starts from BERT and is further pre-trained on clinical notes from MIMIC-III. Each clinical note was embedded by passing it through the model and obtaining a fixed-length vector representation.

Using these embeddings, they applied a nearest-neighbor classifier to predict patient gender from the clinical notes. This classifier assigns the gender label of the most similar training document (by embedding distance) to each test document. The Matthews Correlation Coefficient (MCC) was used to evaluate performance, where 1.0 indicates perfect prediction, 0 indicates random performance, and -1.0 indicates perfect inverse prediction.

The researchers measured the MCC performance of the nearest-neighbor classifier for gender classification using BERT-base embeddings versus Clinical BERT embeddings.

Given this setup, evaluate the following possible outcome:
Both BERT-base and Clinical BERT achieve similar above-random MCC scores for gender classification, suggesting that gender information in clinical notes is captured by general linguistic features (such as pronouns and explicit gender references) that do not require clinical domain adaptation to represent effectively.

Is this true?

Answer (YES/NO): NO